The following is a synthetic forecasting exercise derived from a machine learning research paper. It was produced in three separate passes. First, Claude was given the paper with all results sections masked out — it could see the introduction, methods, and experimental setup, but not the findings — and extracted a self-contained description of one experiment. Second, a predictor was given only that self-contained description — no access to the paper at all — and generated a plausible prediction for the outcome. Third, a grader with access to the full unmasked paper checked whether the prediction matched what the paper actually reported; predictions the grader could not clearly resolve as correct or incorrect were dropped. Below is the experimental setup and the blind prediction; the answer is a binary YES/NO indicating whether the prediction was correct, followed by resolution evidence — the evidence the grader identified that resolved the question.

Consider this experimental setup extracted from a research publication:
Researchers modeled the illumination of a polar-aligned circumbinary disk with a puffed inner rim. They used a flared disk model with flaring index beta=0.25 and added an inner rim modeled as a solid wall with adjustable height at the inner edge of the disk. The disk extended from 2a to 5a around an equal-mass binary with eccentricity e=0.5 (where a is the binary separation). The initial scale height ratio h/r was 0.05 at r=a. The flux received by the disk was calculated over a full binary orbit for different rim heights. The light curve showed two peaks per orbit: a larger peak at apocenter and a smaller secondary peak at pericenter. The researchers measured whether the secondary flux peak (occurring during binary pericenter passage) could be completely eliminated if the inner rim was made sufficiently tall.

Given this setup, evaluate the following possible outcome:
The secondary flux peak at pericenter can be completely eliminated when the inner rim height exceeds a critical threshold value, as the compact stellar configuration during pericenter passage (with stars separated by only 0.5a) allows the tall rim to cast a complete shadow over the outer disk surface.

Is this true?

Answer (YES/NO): YES